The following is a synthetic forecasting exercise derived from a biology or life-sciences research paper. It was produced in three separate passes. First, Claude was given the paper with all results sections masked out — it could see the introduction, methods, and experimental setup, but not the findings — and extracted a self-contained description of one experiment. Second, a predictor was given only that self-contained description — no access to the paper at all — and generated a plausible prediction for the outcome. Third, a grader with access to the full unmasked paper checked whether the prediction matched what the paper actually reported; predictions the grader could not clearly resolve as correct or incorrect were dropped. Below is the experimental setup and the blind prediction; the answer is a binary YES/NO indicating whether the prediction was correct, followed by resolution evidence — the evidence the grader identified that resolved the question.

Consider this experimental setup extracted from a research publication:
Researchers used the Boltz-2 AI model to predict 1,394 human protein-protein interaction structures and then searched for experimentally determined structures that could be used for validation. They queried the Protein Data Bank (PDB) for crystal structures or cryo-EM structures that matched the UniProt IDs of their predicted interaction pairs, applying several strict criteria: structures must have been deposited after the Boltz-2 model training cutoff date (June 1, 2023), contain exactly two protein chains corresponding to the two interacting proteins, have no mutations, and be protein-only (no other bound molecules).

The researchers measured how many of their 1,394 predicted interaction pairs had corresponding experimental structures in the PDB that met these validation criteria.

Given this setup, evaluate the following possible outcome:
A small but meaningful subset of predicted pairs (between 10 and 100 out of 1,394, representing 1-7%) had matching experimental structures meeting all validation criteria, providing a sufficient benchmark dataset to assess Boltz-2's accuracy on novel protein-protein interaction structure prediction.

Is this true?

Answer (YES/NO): NO